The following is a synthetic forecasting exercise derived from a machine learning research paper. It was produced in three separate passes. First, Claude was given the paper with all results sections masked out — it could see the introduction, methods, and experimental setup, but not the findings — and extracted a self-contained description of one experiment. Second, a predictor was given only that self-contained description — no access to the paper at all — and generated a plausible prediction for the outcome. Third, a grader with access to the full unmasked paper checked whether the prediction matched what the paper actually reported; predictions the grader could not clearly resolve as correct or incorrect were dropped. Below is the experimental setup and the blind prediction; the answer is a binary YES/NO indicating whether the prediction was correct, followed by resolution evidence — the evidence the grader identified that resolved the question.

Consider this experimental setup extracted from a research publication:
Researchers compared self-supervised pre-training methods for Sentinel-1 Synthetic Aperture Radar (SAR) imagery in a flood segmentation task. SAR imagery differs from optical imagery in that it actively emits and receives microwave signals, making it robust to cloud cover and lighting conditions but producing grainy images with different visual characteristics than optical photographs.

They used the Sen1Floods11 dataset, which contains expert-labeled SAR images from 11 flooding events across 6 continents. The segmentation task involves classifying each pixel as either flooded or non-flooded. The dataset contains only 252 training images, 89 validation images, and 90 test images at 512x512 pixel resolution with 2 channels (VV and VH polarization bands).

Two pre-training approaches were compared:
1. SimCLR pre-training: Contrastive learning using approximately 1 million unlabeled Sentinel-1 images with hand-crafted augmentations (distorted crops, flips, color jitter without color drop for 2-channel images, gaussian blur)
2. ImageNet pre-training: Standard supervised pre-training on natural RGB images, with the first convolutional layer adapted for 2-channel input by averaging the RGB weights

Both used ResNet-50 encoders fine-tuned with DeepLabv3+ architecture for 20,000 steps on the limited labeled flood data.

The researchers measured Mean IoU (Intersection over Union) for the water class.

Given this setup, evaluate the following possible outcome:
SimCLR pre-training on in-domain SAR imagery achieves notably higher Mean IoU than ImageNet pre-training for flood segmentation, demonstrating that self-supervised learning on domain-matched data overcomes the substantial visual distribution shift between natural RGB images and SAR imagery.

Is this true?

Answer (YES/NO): NO